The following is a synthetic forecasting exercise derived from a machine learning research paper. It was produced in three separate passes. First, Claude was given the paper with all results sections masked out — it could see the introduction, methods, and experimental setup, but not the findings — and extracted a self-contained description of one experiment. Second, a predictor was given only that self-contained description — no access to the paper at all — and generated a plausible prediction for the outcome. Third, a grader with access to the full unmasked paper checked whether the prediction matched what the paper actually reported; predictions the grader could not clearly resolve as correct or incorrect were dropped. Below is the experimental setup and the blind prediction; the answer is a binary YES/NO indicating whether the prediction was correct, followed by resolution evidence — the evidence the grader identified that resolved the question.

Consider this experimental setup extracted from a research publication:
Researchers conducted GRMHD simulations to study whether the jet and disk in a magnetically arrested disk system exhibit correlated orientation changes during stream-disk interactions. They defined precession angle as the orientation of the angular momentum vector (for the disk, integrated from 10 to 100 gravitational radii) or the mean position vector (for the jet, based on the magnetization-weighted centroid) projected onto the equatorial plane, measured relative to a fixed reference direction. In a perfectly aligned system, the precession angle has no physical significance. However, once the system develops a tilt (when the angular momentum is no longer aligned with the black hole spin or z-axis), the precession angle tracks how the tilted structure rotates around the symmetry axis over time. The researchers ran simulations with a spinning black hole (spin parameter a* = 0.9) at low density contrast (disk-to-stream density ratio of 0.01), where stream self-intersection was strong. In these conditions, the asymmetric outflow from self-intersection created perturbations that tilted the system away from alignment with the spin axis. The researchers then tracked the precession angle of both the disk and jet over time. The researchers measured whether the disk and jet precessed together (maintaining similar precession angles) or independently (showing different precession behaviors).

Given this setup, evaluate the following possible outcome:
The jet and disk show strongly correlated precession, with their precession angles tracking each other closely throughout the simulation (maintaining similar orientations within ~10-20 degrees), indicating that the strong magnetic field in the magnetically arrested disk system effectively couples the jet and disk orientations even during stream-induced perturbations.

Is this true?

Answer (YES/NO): YES